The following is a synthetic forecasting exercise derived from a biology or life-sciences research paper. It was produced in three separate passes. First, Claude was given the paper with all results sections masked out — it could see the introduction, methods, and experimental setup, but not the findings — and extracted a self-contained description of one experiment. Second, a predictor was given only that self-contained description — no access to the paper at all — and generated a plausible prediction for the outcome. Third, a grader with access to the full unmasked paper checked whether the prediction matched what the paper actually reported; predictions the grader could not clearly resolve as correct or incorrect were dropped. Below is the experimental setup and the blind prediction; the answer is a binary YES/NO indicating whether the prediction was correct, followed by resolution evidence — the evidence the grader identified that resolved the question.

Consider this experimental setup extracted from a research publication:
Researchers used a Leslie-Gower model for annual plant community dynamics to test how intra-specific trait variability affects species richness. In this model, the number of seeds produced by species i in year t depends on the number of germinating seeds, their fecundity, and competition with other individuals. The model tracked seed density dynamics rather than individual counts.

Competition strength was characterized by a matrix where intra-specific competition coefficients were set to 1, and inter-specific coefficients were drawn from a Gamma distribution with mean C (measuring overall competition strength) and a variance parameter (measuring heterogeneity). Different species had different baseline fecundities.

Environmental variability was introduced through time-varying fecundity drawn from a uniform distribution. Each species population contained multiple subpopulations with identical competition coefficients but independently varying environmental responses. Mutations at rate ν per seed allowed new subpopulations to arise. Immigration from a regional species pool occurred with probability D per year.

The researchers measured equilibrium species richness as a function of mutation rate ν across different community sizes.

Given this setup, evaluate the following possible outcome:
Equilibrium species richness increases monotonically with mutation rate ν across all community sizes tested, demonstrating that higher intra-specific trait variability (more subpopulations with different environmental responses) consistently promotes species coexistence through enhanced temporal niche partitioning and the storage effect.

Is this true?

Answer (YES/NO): NO